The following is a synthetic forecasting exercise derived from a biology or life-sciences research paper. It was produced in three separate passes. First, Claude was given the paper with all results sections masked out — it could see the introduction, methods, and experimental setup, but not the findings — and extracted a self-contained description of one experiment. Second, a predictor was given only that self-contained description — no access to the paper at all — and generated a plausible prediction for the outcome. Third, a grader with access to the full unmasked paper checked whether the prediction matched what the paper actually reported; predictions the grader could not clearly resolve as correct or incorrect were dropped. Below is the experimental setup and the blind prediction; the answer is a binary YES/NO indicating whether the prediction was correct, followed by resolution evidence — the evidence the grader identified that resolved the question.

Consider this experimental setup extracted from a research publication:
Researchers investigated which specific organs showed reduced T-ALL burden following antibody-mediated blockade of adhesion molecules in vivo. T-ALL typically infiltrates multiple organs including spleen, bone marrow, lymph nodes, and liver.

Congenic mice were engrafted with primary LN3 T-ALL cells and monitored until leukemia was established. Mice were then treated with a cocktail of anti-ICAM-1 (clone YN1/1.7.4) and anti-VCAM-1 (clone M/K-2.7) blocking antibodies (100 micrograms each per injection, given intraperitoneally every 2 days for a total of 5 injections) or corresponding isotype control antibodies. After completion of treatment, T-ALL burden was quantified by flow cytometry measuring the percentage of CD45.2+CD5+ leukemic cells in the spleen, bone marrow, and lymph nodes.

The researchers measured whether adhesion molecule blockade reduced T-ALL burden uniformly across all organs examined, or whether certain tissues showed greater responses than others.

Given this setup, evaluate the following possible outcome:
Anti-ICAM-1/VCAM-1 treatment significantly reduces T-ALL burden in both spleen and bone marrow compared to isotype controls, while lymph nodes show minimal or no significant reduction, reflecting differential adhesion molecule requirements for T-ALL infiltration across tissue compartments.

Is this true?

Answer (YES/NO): NO